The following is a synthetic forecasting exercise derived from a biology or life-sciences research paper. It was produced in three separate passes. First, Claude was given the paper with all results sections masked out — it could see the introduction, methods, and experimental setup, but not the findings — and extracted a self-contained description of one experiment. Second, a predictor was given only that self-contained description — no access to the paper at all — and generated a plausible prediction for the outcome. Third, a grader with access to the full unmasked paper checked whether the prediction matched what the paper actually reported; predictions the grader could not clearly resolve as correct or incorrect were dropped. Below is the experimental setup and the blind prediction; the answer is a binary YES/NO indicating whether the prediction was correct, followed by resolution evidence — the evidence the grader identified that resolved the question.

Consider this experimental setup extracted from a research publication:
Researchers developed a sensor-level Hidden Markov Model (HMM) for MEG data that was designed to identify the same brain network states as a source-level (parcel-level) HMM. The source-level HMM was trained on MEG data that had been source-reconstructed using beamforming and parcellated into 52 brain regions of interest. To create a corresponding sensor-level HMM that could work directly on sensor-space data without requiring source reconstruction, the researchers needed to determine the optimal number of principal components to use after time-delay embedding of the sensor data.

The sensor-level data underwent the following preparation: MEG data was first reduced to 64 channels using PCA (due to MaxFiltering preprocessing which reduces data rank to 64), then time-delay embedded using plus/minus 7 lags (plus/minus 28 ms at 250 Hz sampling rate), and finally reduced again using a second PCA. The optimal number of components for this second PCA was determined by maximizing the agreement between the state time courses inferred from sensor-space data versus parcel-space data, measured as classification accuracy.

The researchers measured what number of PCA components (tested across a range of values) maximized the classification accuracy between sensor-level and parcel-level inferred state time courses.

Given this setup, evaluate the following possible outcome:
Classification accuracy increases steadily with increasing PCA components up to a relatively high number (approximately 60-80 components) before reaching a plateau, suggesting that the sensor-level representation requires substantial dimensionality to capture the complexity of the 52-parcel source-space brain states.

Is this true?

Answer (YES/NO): NO